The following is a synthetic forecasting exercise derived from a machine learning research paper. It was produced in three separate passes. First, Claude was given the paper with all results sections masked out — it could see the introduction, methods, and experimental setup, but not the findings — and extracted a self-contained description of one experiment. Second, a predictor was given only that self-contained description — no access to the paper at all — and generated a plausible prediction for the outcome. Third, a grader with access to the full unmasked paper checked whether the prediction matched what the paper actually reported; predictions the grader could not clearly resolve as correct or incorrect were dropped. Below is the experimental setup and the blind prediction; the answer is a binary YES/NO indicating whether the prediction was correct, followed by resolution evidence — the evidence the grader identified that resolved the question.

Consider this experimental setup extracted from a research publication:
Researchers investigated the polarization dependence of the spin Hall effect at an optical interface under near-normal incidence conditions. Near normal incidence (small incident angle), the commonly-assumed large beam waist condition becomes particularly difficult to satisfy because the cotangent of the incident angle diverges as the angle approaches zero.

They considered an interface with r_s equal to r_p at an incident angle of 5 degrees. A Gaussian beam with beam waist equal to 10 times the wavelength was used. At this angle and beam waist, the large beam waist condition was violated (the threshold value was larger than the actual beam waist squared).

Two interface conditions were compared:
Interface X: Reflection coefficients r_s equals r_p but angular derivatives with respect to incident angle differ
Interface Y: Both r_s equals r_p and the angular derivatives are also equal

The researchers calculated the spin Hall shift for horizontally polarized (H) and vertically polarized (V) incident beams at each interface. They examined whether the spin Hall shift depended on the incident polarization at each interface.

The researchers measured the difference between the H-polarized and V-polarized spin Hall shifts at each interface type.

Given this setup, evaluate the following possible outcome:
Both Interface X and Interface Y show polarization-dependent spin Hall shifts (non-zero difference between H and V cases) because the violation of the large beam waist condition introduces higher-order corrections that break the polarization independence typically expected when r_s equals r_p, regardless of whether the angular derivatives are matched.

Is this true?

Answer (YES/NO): NO